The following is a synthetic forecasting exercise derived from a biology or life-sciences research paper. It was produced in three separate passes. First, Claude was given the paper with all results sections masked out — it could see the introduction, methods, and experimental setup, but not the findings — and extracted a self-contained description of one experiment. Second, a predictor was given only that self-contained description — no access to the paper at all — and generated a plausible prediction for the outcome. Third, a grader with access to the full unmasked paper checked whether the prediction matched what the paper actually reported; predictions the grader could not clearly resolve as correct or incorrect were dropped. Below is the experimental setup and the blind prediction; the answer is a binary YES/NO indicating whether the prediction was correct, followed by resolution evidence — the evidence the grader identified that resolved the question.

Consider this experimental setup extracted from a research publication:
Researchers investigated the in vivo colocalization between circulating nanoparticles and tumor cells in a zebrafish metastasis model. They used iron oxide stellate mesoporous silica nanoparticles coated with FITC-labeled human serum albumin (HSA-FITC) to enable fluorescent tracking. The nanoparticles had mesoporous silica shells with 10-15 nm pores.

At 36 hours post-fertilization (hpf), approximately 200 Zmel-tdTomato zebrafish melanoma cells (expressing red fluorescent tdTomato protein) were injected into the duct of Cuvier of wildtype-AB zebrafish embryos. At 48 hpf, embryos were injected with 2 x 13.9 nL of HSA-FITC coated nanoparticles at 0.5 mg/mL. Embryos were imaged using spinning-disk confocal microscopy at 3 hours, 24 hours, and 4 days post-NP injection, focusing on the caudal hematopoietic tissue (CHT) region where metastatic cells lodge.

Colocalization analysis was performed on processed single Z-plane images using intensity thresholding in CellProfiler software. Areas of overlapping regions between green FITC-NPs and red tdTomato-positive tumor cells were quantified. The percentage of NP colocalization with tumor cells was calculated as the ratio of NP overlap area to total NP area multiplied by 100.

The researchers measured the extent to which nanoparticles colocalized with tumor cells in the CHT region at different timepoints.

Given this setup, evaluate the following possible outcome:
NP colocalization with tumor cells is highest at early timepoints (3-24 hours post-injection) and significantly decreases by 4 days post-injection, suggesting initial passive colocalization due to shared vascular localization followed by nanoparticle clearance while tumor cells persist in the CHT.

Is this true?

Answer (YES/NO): NO